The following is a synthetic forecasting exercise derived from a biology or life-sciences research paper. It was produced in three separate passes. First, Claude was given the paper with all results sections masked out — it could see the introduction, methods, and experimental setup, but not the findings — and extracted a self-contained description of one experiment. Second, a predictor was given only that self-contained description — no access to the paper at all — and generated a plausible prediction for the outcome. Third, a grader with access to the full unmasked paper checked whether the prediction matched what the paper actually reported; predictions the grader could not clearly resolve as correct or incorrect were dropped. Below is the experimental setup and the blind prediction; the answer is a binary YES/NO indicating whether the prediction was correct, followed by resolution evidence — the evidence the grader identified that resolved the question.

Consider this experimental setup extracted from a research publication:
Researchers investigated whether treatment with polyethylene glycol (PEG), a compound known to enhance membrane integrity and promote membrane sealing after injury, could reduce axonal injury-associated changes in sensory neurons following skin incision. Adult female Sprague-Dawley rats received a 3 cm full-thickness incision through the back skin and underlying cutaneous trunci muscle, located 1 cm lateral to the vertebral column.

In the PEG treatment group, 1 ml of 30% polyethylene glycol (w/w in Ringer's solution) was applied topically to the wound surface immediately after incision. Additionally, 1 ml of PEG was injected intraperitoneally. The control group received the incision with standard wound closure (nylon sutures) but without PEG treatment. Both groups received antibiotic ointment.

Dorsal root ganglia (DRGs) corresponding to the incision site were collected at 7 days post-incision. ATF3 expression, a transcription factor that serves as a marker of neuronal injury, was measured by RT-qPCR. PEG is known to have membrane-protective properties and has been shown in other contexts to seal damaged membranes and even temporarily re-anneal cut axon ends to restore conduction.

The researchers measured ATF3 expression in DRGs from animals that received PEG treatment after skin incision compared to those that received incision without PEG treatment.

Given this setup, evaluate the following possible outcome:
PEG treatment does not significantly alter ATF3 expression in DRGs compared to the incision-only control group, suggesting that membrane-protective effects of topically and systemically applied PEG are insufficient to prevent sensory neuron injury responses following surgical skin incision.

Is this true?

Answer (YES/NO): NO